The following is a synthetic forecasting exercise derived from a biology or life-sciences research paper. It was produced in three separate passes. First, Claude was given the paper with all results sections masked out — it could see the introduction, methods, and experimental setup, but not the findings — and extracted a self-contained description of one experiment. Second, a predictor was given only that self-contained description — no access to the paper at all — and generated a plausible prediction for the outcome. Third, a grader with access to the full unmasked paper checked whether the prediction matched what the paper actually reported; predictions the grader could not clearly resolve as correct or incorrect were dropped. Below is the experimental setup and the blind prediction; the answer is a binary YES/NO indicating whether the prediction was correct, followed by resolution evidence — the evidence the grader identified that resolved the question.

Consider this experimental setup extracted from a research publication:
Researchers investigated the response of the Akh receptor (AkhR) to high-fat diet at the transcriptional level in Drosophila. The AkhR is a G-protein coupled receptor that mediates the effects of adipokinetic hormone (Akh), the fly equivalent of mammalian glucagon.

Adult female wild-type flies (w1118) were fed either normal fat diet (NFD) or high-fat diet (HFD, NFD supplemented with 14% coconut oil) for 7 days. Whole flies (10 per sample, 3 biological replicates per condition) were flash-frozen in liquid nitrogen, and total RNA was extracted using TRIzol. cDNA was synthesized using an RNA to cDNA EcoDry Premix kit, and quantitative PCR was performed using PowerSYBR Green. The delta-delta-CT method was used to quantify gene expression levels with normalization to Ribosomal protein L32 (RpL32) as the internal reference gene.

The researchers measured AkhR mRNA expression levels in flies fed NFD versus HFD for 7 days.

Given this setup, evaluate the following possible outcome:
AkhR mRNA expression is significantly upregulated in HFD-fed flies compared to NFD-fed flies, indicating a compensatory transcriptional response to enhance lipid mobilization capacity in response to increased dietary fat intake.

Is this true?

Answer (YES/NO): YES